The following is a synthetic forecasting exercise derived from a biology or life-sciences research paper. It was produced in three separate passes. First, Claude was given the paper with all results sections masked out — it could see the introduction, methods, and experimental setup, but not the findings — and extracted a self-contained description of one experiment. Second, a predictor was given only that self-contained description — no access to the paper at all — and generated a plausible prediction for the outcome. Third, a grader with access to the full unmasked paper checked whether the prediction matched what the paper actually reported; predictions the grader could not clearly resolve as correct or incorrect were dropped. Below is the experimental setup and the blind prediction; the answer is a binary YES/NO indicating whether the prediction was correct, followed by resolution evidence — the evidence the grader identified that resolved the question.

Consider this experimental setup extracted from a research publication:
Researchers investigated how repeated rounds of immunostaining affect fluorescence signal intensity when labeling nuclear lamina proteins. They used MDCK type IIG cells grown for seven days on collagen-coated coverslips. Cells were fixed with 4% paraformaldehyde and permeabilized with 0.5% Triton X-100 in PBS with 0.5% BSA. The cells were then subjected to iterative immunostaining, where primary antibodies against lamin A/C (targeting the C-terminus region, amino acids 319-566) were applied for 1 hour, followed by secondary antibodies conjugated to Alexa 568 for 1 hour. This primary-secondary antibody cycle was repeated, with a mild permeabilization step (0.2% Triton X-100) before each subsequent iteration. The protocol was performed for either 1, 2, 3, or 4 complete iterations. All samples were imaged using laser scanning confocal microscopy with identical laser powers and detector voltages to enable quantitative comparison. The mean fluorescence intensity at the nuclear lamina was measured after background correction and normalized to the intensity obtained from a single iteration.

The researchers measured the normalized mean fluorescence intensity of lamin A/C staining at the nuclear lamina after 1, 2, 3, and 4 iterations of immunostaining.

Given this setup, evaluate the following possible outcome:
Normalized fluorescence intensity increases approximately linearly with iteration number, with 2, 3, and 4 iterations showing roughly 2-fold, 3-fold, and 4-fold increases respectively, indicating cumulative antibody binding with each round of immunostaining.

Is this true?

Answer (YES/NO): NO